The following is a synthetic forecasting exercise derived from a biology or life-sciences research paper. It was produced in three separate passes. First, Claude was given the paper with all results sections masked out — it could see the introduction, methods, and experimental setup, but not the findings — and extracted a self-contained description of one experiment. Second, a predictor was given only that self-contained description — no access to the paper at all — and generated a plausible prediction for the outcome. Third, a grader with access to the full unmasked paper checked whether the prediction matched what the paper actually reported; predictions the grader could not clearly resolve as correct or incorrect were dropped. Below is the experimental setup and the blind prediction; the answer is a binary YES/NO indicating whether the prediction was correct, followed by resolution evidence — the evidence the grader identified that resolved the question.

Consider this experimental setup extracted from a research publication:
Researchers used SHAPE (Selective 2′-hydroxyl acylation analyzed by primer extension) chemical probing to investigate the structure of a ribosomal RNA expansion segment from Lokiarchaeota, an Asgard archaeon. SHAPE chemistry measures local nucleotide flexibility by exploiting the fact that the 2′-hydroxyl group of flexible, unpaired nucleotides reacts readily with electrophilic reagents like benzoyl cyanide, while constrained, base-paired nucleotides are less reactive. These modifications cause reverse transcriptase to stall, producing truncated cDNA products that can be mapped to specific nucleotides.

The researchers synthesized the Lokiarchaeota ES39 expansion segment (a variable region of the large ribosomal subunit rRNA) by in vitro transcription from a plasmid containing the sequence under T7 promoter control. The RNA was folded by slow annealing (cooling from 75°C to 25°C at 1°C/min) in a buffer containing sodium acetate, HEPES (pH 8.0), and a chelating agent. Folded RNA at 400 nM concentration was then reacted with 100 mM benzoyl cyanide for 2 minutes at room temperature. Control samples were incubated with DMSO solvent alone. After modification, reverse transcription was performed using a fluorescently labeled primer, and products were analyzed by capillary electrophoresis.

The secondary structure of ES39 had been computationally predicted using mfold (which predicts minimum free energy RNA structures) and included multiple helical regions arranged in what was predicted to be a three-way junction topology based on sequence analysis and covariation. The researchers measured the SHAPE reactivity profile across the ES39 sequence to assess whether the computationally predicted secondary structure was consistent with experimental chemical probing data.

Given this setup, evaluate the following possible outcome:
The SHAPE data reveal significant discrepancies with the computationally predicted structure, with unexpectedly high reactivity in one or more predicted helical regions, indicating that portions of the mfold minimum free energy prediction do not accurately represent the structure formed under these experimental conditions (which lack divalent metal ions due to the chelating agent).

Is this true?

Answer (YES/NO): NO